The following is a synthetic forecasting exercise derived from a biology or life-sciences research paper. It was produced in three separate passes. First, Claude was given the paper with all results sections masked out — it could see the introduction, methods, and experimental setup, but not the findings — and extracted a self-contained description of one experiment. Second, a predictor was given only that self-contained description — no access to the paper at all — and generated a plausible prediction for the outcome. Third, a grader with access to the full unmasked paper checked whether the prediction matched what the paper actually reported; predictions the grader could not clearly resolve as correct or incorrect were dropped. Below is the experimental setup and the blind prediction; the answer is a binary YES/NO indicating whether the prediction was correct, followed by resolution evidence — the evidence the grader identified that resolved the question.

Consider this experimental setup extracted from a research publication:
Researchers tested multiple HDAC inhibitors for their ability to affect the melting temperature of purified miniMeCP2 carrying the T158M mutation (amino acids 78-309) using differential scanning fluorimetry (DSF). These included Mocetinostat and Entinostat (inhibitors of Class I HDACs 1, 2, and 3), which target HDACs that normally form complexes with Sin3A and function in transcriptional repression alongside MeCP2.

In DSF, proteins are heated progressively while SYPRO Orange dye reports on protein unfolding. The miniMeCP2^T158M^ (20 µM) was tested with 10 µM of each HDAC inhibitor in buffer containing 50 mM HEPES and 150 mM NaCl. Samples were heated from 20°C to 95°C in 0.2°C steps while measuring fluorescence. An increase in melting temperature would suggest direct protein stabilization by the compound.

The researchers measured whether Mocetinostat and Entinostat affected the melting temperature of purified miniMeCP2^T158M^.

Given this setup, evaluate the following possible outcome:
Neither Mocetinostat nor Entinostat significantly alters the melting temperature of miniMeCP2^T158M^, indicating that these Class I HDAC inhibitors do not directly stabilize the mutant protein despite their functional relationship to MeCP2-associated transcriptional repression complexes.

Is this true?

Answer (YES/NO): NO